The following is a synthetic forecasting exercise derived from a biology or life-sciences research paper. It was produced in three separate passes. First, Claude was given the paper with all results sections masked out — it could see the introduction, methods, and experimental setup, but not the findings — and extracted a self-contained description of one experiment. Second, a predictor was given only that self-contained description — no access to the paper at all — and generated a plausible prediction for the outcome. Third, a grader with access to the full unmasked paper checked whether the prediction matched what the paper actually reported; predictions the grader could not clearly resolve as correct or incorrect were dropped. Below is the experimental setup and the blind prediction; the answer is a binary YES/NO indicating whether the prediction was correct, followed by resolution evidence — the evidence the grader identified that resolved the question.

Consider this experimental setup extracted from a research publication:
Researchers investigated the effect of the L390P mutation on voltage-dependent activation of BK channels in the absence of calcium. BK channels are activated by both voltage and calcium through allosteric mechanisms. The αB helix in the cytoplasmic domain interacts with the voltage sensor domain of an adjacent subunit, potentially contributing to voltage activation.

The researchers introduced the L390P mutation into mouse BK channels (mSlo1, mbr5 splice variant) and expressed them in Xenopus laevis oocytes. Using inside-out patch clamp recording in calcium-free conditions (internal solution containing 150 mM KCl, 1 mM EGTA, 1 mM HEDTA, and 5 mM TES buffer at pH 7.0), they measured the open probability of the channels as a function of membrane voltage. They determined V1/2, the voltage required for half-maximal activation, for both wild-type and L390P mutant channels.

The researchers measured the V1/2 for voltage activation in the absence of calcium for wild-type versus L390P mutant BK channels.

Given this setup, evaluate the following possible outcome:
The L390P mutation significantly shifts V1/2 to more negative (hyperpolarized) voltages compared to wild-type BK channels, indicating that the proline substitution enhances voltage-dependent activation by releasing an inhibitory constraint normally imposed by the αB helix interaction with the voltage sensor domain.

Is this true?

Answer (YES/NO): NO